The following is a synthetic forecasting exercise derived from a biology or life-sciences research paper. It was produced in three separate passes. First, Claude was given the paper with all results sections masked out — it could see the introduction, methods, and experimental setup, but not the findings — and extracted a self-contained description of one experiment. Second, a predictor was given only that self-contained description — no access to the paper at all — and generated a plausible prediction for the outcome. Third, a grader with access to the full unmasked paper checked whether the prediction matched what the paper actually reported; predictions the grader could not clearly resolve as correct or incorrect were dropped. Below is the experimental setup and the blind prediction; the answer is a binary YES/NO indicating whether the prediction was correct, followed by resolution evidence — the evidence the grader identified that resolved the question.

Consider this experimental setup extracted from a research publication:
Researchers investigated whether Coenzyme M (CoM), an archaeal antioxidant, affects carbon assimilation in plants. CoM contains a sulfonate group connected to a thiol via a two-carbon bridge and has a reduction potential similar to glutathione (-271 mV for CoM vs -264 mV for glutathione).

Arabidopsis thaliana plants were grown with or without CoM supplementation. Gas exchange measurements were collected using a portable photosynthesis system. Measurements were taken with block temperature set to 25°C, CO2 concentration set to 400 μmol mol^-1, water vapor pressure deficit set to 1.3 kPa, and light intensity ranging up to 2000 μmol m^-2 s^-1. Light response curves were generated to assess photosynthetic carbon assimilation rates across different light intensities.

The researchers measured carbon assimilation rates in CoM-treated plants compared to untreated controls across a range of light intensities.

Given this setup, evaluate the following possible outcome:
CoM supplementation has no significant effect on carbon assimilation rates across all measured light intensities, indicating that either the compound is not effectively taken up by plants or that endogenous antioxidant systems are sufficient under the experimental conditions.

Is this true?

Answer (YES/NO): NO